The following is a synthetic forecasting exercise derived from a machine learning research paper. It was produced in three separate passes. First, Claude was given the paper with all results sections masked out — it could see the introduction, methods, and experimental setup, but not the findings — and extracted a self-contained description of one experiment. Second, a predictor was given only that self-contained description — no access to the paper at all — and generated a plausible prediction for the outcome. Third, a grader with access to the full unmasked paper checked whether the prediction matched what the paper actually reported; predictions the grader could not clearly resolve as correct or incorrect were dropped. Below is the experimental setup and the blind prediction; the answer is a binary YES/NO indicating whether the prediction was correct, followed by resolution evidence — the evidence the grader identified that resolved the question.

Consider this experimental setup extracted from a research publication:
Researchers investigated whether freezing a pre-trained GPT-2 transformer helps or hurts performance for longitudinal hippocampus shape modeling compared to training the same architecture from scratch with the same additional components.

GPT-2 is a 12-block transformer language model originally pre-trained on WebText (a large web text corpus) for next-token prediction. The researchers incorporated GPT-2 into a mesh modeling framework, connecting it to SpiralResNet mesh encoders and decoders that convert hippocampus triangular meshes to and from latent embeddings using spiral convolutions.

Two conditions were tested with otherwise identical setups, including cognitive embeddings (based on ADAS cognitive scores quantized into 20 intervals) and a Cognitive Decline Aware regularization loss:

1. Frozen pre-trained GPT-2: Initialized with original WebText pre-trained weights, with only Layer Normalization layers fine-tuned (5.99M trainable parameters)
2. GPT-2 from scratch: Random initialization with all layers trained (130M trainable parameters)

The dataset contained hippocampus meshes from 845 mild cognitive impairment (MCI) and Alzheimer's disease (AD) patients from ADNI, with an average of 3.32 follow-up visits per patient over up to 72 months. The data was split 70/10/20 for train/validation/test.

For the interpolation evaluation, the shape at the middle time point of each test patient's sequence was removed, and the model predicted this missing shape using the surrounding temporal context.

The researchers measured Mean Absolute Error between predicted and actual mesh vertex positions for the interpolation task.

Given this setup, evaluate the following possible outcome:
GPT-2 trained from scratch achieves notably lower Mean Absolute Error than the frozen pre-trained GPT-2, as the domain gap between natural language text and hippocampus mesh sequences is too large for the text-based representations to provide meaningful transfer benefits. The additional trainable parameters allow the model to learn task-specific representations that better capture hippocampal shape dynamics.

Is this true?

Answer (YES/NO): YES